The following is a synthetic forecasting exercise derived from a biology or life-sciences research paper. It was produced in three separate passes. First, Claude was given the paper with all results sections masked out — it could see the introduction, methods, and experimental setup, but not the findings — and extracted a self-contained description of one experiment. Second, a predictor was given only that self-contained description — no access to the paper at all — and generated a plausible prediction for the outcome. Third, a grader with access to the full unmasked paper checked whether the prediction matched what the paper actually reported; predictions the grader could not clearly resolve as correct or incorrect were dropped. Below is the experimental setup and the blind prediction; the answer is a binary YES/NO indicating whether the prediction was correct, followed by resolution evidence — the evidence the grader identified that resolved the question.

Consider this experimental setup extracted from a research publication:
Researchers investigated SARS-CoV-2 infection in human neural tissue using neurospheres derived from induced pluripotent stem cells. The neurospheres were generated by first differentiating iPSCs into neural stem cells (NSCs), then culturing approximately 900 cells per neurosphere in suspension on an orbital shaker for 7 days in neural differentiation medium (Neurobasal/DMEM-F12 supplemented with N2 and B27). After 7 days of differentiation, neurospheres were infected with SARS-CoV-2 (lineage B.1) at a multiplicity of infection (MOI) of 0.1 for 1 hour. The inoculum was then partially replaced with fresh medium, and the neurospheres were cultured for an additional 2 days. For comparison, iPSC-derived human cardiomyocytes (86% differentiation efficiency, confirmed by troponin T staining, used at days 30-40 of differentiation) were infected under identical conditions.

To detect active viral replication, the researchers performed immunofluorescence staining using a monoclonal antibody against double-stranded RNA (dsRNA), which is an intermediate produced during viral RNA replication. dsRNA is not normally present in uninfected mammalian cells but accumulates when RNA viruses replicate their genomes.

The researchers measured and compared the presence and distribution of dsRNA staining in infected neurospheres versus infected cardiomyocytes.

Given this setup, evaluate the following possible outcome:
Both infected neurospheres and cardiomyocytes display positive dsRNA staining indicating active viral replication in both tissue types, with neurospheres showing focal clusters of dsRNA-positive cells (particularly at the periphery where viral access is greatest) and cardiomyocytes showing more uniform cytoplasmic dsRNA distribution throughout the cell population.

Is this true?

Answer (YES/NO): NO